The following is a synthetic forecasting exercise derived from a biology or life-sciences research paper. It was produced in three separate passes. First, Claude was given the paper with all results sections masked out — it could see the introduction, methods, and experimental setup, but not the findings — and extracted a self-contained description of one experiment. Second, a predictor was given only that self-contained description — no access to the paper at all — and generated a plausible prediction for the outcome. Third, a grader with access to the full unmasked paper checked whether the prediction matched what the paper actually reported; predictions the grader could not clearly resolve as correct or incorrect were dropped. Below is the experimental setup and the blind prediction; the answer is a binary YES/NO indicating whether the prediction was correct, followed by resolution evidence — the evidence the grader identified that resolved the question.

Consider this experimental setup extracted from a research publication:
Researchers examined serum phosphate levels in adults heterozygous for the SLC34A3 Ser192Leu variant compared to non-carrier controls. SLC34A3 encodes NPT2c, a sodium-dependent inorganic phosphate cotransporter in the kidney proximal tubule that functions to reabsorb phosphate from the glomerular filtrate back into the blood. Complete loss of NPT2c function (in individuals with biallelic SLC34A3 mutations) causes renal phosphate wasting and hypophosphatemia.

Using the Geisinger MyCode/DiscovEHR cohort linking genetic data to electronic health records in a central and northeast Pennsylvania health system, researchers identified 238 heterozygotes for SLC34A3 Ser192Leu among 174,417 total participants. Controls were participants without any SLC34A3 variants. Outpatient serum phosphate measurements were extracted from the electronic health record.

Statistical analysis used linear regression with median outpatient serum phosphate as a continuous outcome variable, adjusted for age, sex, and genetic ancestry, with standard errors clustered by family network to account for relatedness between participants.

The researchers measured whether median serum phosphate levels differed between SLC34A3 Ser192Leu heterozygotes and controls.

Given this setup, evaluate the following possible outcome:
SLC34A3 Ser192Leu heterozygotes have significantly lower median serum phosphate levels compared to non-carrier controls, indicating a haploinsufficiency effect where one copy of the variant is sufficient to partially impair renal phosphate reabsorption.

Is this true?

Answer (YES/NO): YES